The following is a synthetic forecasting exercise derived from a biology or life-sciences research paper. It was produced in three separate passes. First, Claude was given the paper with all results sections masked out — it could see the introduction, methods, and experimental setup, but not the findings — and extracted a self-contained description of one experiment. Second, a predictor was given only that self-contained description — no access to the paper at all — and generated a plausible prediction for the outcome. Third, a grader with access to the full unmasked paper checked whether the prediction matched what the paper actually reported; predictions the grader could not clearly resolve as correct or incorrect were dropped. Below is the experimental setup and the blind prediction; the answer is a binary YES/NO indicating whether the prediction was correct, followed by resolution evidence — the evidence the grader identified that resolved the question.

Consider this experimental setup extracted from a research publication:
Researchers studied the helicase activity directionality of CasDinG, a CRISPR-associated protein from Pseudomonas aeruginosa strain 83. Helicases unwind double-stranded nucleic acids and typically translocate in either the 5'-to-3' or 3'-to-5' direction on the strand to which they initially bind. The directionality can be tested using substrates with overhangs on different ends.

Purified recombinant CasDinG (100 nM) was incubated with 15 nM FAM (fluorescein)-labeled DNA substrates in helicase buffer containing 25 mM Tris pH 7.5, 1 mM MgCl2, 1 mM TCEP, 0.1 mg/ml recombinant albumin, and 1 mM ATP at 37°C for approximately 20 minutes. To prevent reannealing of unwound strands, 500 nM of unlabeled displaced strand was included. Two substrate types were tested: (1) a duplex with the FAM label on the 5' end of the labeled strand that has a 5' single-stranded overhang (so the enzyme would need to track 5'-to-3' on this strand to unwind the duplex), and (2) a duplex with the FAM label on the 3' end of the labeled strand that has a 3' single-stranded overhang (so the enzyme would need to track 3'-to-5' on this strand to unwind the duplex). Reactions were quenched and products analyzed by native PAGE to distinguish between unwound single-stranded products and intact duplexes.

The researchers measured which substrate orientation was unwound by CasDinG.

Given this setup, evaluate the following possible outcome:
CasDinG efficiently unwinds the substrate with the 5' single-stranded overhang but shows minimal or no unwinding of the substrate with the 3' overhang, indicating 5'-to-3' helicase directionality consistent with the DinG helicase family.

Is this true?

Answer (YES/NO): YES